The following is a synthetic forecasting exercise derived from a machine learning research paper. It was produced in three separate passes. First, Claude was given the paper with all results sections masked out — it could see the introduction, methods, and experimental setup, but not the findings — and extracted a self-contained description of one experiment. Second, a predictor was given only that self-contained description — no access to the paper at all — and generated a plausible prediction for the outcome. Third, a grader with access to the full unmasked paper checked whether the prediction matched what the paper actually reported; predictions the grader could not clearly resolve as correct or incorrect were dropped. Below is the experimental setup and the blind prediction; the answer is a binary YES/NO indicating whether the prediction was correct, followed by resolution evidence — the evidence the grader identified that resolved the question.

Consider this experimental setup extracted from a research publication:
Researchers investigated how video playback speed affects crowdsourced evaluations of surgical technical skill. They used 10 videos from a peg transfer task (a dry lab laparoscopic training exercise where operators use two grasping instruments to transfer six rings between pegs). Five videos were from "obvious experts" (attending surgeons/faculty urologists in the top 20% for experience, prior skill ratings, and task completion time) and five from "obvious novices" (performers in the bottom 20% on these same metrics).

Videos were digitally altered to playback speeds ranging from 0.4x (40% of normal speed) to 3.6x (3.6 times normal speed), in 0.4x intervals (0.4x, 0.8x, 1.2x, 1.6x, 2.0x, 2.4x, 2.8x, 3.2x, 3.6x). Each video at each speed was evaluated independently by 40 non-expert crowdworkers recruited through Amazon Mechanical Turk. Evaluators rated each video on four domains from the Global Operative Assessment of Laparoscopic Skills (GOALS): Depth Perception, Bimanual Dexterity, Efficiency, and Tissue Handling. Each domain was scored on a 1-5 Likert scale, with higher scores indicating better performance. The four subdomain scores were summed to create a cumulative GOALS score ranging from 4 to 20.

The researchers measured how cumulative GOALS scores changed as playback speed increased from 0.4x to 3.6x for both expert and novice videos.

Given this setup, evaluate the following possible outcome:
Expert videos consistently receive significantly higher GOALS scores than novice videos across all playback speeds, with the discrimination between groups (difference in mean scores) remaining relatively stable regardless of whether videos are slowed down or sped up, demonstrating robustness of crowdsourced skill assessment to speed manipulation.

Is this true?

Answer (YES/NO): NO